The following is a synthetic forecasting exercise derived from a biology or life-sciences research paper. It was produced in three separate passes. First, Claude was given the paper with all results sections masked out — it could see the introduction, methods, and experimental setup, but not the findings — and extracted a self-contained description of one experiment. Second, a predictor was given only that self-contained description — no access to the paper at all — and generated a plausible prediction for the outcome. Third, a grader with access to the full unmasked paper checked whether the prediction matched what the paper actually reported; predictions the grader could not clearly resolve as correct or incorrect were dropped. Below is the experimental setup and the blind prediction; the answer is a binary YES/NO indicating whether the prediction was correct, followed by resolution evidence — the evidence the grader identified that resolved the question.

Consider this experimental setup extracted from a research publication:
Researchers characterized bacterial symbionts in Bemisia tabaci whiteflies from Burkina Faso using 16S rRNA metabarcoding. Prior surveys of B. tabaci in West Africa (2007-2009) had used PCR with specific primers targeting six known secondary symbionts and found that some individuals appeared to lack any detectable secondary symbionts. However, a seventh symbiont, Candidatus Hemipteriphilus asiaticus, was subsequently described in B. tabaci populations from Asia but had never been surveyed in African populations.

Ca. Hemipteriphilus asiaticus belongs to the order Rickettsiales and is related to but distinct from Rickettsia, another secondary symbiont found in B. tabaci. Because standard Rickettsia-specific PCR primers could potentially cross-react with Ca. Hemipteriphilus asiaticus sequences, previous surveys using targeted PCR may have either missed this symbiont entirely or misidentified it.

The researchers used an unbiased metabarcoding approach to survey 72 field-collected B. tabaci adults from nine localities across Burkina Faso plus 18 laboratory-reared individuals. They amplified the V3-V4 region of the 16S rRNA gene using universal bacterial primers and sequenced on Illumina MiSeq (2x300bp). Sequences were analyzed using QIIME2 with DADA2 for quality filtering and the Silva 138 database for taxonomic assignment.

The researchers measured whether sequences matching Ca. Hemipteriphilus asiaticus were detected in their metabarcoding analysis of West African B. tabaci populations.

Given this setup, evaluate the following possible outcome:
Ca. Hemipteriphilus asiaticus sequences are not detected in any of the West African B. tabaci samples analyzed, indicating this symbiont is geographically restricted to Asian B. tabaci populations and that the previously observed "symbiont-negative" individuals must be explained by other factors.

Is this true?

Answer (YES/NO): NO